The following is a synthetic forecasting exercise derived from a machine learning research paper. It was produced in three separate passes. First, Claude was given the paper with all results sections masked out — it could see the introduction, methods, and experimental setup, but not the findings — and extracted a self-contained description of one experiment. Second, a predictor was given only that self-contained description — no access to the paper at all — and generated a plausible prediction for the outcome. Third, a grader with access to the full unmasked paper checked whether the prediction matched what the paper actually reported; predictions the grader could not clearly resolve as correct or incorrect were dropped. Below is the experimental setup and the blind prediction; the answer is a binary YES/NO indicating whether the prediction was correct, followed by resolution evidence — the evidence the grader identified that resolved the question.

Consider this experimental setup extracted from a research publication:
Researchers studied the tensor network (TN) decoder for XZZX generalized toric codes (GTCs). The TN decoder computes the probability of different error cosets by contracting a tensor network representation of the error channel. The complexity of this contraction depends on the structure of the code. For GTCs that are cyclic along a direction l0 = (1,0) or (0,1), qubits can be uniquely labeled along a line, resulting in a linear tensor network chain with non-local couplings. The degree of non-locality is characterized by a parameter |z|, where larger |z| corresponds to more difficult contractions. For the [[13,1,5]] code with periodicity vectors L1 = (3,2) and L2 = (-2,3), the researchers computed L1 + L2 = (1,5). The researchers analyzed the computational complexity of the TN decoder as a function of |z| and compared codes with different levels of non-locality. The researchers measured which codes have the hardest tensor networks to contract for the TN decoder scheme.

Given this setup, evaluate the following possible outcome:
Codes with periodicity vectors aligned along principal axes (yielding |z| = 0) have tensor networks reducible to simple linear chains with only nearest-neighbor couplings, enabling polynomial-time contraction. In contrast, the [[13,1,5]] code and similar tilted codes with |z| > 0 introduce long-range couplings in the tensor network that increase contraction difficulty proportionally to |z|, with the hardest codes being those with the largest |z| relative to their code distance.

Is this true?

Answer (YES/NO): NO